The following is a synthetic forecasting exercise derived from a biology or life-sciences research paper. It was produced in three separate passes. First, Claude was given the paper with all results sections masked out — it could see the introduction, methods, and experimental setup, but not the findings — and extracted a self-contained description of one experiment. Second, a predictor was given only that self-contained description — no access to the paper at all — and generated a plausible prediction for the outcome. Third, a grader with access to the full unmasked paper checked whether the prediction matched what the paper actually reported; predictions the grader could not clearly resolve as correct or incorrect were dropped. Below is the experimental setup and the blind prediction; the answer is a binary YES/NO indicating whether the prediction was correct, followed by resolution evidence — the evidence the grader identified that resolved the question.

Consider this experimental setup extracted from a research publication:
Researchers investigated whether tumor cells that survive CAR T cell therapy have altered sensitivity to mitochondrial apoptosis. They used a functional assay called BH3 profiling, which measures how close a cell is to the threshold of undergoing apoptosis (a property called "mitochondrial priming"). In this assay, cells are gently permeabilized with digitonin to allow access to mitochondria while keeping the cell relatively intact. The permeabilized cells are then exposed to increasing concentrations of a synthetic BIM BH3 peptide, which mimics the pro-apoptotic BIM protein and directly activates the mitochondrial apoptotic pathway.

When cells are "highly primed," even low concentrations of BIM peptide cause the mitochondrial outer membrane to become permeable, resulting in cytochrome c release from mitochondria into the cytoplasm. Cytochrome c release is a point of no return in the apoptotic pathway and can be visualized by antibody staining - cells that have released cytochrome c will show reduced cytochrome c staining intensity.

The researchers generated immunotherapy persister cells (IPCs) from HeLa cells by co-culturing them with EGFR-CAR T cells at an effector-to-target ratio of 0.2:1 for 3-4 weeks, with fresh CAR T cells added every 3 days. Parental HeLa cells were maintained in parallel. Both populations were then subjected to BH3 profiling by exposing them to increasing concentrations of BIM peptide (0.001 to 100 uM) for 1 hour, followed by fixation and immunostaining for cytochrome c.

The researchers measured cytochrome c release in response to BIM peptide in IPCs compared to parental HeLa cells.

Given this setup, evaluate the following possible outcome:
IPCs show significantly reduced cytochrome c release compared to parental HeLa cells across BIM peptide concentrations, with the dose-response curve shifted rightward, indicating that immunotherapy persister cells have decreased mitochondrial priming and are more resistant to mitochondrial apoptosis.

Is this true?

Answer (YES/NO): YES